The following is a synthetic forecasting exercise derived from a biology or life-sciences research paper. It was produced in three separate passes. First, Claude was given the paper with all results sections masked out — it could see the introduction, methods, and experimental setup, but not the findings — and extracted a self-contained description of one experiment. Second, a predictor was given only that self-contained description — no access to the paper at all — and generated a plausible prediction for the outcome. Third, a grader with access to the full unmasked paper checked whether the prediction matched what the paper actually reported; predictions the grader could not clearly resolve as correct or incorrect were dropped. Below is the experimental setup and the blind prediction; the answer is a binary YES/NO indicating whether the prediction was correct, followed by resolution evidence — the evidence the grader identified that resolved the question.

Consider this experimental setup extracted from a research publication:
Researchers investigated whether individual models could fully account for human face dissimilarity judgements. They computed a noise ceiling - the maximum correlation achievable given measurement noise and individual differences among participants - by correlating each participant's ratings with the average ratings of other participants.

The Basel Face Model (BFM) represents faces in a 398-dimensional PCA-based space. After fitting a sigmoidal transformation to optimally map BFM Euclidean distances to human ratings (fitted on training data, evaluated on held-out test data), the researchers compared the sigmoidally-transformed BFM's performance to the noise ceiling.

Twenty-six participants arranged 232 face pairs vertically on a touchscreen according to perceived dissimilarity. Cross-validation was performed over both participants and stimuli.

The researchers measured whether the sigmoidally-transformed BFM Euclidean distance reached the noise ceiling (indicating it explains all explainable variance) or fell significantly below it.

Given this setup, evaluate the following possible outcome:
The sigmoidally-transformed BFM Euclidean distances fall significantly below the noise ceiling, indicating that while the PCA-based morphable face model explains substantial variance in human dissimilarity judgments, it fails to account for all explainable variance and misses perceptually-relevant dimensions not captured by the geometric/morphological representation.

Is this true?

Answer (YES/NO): YES